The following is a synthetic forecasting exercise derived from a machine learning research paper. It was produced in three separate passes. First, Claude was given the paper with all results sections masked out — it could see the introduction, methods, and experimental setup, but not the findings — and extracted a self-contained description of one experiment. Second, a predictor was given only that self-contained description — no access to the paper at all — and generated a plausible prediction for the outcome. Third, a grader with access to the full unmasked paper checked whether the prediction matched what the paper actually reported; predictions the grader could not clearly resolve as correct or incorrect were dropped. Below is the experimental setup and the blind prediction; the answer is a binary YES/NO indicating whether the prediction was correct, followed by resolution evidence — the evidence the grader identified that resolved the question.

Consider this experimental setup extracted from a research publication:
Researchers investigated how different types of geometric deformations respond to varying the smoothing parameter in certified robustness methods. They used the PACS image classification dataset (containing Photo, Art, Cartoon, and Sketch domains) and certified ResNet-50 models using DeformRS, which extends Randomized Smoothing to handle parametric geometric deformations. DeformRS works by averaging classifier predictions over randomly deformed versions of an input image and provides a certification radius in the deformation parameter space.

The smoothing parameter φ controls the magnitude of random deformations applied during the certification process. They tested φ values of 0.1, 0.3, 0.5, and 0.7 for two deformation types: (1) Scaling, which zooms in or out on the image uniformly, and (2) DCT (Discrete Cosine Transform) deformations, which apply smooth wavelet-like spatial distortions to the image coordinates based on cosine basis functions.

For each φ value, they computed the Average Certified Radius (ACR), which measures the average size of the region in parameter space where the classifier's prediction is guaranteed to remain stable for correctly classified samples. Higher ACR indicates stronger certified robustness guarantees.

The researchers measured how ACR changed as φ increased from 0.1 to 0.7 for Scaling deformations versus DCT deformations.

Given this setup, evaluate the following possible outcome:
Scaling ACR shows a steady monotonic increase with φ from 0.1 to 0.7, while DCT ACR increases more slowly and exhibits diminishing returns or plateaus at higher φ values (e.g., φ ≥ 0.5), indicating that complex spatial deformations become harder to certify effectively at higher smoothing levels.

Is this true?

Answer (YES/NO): NO